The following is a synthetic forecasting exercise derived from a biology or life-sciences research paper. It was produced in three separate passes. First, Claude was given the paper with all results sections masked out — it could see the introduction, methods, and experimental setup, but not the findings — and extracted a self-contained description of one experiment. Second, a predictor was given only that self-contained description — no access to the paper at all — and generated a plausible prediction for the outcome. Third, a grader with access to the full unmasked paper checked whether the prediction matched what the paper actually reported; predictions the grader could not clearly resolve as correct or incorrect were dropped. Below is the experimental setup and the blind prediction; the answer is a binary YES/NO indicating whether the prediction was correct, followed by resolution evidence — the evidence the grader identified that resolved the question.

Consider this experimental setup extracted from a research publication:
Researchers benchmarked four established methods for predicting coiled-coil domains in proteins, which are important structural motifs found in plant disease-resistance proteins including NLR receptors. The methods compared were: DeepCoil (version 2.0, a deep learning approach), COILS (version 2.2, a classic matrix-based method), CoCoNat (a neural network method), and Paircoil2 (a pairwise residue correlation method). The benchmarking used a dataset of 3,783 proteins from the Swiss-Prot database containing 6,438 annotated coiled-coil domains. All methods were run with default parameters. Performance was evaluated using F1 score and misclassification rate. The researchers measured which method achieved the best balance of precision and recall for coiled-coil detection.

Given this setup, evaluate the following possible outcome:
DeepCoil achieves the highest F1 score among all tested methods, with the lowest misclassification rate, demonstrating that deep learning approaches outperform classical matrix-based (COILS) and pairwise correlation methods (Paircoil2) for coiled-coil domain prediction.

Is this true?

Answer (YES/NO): NO